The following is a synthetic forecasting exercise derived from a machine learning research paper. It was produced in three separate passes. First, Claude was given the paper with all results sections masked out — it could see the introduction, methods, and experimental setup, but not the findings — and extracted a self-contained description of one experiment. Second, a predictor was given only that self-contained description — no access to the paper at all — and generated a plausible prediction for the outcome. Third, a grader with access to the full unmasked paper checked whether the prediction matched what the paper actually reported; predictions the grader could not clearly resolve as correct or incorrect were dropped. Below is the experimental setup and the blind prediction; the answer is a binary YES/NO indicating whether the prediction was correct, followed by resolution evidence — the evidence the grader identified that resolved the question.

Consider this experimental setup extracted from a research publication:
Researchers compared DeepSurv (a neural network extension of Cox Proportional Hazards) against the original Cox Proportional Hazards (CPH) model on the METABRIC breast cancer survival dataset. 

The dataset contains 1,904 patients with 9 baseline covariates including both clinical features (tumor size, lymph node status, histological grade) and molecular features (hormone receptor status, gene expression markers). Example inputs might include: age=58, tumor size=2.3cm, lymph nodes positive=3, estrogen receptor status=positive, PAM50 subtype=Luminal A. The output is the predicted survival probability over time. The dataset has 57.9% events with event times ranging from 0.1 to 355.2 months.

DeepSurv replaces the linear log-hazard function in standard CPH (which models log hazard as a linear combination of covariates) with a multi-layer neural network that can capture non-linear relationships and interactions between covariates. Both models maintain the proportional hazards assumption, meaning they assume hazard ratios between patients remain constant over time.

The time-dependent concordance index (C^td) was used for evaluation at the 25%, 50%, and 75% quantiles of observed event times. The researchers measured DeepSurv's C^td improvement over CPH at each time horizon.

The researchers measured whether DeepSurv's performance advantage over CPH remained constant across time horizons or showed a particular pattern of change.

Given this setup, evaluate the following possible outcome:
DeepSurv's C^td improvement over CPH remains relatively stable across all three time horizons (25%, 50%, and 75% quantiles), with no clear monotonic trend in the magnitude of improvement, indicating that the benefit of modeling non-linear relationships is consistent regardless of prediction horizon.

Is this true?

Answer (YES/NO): NO